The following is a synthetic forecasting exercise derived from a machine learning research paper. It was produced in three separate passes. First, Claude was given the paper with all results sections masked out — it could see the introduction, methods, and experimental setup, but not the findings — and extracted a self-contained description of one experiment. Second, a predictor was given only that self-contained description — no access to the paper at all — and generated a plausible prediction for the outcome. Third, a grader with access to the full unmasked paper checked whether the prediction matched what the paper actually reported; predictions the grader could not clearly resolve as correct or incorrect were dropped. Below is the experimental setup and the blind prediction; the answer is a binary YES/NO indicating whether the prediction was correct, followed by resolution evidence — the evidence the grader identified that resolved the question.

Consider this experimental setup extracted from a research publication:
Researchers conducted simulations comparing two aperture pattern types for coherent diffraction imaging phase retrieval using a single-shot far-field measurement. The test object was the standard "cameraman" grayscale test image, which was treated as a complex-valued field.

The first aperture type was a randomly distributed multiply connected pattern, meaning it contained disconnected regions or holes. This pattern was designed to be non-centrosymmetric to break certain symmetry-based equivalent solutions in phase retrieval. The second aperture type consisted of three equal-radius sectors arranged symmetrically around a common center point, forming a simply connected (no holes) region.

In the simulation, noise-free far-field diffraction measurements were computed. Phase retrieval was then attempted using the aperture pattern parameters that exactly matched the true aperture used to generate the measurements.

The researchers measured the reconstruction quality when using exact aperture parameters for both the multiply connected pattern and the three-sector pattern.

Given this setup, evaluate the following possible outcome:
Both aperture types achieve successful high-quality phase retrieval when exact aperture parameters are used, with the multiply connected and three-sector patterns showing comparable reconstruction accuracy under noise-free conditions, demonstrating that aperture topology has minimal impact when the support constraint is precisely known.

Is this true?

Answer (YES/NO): YES